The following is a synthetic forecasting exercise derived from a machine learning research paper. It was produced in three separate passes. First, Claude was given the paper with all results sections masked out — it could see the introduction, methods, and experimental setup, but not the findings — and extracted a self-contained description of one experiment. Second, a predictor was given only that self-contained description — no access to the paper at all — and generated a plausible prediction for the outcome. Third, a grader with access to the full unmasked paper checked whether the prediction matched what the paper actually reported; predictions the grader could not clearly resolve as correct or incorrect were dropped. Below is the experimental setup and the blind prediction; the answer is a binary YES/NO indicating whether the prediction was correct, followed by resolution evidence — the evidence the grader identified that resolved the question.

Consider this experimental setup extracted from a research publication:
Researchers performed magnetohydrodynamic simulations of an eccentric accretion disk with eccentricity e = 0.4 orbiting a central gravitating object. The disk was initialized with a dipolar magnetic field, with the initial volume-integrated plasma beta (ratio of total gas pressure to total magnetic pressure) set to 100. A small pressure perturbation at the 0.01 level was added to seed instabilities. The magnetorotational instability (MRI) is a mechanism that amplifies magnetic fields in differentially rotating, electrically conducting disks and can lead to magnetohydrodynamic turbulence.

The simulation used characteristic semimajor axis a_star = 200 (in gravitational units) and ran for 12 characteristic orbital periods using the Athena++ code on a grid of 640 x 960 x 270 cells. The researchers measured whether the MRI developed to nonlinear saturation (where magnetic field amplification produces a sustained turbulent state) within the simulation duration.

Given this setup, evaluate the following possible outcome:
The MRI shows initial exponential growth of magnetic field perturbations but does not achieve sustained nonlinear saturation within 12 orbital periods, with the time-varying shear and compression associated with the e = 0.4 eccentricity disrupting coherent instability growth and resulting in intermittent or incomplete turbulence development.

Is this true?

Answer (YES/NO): NO